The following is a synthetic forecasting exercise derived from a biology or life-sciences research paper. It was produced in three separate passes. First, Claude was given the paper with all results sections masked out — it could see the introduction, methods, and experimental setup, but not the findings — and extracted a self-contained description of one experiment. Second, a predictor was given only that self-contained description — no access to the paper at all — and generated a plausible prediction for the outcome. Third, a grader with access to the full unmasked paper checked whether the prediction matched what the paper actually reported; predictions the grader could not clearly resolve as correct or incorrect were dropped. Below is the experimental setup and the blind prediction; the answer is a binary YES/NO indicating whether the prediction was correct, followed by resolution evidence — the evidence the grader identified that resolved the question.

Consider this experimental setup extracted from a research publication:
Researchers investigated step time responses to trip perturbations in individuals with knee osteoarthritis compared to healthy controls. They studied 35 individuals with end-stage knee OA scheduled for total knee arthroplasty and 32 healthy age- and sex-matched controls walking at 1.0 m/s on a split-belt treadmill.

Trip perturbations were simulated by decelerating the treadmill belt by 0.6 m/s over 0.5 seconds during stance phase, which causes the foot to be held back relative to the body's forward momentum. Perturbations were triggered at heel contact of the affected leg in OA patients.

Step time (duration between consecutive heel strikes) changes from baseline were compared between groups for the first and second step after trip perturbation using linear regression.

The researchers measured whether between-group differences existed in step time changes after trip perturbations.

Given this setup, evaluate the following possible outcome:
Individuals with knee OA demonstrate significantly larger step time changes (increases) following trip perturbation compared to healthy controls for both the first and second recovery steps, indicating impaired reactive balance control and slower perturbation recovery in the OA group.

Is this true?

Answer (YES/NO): NO